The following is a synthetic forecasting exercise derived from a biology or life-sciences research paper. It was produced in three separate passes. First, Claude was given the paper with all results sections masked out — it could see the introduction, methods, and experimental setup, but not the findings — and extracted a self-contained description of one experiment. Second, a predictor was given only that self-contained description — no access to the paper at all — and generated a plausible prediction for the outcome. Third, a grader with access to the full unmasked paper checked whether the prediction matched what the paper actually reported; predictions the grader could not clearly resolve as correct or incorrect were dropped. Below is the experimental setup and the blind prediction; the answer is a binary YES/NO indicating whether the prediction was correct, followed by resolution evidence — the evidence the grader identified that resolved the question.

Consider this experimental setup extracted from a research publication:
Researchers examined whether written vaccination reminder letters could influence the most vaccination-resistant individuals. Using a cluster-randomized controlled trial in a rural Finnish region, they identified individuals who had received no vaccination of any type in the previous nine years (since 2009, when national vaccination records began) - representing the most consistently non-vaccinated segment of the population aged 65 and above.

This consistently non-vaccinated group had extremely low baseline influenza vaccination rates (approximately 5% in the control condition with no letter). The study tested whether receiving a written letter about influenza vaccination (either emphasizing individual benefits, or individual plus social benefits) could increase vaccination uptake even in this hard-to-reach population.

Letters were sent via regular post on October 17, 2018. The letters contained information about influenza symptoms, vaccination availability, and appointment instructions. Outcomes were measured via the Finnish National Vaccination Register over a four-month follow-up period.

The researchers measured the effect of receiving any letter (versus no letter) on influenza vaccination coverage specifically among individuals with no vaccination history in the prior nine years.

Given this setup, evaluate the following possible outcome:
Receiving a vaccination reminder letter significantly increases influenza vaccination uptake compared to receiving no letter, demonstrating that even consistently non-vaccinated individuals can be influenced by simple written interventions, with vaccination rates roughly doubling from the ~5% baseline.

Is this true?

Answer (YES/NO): YES